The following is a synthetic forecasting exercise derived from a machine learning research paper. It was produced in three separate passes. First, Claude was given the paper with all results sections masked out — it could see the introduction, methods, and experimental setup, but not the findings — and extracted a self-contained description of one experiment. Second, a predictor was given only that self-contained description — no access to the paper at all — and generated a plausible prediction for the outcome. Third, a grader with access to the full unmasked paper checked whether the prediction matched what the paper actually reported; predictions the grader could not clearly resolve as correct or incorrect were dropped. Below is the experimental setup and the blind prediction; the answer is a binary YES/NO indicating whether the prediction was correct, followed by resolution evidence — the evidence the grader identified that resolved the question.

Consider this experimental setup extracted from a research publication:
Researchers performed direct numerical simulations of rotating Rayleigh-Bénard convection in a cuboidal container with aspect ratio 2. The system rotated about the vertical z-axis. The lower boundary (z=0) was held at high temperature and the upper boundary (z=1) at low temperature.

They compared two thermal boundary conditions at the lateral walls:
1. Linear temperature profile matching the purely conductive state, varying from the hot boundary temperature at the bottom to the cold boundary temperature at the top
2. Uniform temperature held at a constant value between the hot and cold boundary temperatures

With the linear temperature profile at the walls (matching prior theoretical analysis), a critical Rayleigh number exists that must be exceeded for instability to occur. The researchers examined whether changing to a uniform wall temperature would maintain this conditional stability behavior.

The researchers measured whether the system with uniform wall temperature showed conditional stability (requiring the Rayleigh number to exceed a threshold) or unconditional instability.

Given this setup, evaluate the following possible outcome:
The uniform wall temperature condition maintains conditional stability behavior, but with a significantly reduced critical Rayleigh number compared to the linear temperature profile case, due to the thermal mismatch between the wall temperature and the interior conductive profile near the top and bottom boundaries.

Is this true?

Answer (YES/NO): NO